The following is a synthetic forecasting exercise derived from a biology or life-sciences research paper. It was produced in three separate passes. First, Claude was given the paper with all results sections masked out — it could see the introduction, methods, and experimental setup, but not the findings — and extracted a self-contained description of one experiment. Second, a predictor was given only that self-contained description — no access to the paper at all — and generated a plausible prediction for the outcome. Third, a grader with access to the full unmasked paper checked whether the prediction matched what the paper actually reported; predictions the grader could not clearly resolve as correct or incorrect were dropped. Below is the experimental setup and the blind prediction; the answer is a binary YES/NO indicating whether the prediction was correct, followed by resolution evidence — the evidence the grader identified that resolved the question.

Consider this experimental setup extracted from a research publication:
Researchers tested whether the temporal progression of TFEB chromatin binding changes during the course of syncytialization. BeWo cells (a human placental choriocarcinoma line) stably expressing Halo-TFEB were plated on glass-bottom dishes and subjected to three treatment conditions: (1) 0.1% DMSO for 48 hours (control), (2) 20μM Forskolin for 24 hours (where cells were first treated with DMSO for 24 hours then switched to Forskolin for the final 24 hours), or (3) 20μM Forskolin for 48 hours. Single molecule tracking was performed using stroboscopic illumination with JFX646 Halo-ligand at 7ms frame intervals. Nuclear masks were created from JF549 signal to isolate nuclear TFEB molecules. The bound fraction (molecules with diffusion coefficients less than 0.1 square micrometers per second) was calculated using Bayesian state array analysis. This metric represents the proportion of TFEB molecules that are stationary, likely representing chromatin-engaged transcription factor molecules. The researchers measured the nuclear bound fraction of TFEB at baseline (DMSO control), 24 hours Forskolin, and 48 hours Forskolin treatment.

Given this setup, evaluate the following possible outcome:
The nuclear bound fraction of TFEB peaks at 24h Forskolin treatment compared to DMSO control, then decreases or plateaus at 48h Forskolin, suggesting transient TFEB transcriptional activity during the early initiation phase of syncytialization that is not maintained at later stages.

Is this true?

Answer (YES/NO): NO